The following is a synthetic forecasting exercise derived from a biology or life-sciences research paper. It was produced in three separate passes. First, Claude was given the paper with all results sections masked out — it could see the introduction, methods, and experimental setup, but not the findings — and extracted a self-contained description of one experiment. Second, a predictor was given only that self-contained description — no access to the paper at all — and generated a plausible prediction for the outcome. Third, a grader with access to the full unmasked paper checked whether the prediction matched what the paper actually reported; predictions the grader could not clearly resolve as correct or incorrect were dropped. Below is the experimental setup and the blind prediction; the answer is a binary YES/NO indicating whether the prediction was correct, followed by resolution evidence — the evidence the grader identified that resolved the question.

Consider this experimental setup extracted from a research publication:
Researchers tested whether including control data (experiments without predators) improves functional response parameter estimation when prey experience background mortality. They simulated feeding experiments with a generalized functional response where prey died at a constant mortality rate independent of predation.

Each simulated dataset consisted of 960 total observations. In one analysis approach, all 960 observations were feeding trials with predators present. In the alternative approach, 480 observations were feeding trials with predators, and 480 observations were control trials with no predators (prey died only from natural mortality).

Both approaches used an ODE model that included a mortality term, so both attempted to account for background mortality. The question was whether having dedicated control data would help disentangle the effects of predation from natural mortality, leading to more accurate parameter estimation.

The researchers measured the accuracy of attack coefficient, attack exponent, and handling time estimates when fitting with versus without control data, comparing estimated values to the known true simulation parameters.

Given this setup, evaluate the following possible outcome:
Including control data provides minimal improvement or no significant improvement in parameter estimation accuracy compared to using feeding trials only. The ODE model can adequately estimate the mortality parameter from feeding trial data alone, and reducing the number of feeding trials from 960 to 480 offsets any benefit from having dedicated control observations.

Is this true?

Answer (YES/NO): NO